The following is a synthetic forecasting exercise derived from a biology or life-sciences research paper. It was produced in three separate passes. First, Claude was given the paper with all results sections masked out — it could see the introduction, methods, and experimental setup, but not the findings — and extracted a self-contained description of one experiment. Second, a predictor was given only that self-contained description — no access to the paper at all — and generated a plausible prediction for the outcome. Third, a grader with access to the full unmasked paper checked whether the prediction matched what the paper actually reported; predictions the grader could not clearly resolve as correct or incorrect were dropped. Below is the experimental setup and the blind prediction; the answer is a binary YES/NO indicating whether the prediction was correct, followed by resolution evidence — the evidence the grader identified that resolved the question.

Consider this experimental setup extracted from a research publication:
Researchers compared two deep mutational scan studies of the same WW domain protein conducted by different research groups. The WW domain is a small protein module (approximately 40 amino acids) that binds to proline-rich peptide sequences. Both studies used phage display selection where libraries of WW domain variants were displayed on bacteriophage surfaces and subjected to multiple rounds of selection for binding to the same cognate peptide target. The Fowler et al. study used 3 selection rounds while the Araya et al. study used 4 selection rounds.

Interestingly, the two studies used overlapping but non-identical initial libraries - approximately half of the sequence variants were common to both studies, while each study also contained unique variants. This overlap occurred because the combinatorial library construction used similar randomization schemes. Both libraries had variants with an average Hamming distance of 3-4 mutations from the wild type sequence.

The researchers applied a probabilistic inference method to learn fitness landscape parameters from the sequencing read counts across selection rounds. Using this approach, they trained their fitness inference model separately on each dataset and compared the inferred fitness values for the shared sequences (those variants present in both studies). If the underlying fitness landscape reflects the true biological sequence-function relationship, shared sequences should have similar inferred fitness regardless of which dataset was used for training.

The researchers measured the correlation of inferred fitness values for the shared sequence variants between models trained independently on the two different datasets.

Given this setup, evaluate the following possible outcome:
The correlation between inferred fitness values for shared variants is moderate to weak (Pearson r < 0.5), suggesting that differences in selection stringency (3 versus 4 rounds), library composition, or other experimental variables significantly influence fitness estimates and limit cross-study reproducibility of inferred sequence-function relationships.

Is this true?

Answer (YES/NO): NO